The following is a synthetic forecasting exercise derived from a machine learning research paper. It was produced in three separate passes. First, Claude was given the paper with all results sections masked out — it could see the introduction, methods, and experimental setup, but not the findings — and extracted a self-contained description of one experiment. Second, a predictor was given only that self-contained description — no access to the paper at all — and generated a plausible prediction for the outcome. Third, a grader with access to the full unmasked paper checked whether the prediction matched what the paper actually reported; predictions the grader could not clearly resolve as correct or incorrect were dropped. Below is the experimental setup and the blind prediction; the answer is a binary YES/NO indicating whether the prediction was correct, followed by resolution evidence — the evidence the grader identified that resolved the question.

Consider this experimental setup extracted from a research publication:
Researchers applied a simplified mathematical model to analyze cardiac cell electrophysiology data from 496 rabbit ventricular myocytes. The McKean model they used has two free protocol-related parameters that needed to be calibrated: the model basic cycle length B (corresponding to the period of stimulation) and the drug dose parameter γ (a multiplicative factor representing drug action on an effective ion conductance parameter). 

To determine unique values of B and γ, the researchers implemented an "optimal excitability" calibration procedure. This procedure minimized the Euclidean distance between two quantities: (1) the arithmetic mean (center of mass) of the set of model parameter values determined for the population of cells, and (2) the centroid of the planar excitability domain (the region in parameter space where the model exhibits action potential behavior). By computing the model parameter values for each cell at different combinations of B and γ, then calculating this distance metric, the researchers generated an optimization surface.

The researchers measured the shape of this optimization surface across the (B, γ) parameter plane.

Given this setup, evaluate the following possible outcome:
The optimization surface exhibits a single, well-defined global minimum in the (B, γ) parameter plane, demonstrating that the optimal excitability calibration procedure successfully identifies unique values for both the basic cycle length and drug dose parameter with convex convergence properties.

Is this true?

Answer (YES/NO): YES